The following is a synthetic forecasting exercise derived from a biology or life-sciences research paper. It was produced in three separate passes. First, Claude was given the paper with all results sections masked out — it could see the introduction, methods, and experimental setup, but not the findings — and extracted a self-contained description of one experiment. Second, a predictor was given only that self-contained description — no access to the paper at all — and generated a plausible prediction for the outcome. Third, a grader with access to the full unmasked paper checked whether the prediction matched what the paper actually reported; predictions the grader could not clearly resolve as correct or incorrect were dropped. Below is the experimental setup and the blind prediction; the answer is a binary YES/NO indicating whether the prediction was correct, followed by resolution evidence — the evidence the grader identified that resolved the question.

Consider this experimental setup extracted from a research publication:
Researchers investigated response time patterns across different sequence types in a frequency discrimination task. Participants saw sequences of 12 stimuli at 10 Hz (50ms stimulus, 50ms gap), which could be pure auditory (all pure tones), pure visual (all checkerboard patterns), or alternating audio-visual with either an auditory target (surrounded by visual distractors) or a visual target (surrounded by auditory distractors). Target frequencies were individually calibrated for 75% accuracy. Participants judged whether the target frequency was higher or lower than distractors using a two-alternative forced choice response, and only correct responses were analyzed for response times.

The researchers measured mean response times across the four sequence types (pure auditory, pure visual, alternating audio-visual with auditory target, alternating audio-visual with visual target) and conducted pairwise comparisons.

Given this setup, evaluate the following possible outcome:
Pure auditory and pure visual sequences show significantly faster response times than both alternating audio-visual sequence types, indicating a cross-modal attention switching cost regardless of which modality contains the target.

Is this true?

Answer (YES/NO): NO